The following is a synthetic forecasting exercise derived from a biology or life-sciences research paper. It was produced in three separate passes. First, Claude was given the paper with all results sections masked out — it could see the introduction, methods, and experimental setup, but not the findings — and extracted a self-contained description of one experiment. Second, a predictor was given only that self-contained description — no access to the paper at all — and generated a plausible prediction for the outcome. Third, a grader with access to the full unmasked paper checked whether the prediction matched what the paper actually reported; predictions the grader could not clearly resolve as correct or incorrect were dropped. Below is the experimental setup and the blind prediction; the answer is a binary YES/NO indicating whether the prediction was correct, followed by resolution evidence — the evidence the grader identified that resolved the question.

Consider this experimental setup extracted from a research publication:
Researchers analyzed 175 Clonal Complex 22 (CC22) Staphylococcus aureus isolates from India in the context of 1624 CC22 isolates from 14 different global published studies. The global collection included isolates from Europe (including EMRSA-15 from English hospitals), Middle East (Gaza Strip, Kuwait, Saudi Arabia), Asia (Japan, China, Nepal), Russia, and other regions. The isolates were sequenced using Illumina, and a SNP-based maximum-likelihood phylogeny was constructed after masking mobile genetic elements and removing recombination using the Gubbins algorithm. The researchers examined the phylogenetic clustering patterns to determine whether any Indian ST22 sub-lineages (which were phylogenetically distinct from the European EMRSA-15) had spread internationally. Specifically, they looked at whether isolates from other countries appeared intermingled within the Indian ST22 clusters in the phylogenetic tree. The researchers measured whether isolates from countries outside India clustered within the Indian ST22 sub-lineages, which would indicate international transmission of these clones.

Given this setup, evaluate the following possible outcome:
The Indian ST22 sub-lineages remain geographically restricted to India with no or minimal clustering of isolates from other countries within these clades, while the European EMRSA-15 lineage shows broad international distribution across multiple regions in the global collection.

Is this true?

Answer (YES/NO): NO